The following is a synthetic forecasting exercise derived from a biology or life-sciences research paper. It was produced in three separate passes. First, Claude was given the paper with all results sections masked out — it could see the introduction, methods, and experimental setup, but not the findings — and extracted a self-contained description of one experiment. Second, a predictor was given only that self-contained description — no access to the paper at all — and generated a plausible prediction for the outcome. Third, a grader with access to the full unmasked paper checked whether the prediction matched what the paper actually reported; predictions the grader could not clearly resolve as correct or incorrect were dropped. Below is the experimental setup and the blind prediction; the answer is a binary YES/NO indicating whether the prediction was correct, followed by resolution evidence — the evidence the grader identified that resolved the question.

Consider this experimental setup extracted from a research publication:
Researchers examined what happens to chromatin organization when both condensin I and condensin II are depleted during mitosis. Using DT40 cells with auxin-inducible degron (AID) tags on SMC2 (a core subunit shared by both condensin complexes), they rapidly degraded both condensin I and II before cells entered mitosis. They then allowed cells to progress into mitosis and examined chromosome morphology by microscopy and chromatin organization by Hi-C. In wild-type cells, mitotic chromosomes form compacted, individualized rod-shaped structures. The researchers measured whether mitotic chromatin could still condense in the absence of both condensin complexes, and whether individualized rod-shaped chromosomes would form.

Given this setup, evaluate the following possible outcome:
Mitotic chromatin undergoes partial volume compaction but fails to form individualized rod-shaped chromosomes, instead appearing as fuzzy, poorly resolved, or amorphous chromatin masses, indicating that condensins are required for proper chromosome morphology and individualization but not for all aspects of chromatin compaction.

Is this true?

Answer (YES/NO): YES